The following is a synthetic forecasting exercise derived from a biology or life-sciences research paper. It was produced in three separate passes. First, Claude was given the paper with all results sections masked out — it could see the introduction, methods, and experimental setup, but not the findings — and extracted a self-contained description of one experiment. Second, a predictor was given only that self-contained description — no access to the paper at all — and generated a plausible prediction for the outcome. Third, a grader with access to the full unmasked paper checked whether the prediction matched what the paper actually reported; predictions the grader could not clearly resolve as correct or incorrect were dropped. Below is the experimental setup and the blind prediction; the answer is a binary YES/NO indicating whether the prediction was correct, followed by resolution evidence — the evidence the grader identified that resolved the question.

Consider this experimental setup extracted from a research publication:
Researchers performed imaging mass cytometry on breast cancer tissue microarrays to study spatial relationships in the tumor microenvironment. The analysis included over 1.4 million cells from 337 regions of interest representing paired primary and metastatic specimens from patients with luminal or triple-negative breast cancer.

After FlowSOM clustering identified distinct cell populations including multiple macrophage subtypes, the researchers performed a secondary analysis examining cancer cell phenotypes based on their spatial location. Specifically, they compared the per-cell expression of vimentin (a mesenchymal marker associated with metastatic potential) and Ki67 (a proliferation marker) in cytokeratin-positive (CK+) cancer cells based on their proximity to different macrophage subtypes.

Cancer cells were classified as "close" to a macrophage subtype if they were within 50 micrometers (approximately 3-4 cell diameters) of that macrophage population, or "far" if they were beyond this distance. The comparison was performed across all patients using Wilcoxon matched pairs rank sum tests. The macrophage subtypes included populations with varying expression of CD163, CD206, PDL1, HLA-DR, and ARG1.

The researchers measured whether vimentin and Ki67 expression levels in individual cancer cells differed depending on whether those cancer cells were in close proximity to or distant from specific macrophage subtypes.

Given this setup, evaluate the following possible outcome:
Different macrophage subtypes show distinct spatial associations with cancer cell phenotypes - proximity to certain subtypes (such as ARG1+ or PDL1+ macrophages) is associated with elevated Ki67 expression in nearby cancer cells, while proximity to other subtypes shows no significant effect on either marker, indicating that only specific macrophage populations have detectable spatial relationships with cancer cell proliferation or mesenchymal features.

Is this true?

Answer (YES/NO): NO